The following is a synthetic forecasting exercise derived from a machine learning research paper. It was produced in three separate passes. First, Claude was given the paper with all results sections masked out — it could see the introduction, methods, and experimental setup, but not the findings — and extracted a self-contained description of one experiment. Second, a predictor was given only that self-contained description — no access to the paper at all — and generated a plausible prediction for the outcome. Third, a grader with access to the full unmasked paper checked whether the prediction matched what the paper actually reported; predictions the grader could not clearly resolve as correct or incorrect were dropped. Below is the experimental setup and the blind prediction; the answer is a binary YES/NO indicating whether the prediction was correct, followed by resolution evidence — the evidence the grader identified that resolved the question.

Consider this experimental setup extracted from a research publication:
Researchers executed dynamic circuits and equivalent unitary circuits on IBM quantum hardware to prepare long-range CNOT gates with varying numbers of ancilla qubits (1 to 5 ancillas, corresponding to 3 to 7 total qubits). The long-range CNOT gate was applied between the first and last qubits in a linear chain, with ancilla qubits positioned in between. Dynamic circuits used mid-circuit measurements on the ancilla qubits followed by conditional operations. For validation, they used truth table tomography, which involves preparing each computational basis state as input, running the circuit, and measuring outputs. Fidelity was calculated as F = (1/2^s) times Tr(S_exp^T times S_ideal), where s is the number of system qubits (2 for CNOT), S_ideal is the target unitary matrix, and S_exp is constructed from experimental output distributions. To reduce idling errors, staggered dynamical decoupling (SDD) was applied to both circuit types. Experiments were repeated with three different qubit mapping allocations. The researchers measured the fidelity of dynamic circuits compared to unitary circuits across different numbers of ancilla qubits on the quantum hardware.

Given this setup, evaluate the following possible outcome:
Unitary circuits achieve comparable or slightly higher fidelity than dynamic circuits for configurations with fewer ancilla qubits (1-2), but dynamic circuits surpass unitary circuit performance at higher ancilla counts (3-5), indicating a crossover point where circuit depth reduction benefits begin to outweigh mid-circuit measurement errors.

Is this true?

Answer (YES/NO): NO